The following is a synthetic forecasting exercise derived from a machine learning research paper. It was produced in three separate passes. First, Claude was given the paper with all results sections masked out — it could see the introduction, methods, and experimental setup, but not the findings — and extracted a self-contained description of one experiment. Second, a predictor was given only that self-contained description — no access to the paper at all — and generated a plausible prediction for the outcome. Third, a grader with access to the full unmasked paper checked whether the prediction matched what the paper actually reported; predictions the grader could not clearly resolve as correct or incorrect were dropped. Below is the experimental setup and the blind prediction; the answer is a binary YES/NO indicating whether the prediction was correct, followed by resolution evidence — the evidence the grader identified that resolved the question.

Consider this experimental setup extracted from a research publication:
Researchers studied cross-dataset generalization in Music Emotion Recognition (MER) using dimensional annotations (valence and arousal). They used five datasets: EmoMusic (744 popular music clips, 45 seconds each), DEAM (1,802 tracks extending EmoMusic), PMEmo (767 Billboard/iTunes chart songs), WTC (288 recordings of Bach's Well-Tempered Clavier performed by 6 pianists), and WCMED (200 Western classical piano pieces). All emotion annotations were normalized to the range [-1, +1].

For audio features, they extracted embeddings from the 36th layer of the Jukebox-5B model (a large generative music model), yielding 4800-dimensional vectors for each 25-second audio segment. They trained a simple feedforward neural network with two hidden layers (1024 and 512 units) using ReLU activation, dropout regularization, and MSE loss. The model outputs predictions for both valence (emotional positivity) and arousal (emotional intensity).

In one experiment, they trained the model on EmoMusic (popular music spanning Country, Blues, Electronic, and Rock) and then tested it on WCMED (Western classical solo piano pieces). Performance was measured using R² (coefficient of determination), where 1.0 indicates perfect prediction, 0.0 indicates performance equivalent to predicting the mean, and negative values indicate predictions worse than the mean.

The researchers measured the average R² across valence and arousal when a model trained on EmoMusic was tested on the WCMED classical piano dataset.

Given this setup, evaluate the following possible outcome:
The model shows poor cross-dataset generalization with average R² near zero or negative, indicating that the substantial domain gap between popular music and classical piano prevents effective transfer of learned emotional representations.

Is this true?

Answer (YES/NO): YES